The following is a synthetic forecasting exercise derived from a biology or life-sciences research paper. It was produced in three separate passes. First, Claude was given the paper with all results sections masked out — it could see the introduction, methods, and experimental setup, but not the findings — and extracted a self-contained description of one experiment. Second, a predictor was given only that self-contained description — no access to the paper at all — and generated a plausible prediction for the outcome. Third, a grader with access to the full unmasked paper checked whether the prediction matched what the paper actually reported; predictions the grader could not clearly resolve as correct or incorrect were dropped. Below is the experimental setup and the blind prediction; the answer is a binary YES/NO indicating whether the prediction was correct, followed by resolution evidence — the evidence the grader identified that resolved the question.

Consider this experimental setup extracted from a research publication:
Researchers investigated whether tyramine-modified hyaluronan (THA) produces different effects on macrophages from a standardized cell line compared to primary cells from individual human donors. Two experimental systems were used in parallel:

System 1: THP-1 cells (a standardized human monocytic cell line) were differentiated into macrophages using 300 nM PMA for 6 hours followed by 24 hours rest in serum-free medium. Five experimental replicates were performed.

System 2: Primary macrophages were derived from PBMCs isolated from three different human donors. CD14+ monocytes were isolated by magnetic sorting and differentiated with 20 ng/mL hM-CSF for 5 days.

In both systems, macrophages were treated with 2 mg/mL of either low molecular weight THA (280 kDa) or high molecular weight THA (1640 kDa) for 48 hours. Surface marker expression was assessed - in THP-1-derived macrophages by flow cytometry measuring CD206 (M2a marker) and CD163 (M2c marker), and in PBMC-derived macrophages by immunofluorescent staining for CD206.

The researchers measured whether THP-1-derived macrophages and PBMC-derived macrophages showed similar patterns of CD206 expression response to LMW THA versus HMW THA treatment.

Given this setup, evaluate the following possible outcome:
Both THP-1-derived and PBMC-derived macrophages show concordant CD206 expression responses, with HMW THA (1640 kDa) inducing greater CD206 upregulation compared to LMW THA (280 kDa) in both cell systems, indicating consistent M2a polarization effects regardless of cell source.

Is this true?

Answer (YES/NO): NO